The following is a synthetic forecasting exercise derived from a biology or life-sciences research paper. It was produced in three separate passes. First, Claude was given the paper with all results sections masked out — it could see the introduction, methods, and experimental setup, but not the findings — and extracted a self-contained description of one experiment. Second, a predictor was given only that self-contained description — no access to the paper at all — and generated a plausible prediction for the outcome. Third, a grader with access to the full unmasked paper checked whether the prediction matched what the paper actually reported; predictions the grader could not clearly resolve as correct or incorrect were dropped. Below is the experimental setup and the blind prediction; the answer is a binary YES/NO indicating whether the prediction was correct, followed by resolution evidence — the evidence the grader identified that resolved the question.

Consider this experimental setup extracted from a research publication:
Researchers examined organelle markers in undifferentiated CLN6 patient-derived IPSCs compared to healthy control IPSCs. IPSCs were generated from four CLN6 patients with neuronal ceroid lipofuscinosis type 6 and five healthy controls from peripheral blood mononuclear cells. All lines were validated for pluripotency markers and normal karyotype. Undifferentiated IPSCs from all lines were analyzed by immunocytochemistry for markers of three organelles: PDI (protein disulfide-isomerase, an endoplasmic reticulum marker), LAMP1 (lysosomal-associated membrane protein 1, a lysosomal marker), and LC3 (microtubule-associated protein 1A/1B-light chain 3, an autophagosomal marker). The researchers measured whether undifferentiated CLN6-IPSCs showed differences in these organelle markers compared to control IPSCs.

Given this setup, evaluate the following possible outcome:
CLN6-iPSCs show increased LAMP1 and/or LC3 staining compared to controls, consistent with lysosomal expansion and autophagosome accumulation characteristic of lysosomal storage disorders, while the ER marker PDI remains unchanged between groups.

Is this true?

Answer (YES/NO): NO